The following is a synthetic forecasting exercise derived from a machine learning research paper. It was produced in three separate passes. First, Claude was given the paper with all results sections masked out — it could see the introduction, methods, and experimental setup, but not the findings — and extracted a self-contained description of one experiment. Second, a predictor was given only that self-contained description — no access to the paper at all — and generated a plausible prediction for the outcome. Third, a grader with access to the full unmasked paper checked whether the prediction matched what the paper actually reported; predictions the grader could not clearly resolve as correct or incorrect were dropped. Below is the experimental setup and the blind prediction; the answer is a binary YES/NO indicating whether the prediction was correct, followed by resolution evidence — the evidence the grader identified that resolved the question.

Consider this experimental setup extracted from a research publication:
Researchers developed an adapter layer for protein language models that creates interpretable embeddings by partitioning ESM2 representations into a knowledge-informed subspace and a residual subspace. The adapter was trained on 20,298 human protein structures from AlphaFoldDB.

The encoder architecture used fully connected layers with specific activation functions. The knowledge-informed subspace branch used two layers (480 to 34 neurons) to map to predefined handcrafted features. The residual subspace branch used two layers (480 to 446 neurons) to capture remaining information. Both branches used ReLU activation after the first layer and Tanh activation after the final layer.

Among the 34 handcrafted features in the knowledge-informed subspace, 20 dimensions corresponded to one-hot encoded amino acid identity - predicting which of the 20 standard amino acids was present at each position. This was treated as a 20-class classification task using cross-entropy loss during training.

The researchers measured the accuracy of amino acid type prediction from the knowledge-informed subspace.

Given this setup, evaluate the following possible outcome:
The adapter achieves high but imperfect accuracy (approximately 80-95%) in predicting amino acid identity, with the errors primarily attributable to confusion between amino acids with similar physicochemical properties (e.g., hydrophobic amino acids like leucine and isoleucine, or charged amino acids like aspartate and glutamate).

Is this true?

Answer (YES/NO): NO